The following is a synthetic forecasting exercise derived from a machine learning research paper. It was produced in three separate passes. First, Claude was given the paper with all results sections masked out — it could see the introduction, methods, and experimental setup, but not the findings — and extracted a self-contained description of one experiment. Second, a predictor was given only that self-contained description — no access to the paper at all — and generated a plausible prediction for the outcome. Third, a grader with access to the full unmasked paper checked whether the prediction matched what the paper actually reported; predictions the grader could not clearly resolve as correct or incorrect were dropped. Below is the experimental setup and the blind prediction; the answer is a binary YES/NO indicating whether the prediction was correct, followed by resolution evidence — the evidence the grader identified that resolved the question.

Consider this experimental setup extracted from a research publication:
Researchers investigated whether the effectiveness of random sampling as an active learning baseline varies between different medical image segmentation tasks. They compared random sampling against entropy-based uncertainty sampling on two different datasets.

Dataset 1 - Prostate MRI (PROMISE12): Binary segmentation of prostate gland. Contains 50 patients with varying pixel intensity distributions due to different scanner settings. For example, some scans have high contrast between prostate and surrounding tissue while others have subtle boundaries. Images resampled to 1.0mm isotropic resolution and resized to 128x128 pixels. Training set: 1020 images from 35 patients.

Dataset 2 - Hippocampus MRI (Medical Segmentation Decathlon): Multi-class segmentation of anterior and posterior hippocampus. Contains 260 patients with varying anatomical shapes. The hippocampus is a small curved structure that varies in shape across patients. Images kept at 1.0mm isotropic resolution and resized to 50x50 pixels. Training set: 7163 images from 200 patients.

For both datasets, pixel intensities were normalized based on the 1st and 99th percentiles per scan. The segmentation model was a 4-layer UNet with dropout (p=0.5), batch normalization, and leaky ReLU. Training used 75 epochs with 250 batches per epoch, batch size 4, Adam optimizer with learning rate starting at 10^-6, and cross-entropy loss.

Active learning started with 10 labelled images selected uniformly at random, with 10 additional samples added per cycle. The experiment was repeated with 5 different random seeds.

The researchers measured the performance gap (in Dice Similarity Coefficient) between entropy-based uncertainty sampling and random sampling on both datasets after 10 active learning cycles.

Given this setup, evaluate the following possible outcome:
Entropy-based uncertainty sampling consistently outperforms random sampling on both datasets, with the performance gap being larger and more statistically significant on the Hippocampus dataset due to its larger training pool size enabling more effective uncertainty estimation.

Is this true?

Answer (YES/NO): NO